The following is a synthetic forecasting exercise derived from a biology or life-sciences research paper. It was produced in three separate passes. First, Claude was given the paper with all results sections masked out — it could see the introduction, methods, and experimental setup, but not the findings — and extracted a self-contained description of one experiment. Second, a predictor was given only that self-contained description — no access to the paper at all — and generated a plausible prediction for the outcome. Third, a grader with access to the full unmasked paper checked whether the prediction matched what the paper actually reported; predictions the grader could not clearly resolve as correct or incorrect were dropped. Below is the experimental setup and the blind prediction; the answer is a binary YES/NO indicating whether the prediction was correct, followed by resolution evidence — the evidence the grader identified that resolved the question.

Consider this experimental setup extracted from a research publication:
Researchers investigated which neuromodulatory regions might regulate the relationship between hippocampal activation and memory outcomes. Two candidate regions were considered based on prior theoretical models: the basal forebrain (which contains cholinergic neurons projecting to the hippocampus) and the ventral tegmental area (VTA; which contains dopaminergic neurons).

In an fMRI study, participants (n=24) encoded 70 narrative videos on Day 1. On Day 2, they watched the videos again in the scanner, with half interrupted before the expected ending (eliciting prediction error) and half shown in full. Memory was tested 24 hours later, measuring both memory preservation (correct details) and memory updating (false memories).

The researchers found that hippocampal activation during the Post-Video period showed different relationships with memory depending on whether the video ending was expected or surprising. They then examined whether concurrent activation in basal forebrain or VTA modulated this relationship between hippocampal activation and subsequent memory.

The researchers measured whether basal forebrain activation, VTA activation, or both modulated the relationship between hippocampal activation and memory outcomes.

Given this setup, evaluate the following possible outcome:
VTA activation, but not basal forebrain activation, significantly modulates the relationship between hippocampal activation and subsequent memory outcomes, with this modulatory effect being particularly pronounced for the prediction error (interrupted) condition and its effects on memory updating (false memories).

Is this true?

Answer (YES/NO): NO